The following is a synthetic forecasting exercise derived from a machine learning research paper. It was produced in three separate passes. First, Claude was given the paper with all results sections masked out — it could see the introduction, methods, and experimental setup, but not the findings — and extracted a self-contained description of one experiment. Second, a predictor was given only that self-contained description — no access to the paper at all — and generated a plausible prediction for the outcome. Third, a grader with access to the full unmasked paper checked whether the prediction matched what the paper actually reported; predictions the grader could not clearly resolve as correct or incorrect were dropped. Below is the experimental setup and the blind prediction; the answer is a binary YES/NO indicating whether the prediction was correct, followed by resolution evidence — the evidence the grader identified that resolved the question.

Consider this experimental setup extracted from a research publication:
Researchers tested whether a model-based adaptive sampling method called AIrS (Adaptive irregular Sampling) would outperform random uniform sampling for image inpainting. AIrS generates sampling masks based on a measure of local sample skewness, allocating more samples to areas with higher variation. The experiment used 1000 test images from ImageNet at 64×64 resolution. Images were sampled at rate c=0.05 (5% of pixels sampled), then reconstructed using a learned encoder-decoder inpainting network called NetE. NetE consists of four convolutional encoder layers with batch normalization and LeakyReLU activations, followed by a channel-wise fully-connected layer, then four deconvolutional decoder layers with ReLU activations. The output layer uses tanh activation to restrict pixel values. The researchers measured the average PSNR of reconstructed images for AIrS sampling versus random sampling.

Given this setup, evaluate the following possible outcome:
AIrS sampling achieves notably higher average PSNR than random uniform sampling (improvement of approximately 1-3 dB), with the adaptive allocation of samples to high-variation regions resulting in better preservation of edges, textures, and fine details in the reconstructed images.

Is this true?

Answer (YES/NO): NO